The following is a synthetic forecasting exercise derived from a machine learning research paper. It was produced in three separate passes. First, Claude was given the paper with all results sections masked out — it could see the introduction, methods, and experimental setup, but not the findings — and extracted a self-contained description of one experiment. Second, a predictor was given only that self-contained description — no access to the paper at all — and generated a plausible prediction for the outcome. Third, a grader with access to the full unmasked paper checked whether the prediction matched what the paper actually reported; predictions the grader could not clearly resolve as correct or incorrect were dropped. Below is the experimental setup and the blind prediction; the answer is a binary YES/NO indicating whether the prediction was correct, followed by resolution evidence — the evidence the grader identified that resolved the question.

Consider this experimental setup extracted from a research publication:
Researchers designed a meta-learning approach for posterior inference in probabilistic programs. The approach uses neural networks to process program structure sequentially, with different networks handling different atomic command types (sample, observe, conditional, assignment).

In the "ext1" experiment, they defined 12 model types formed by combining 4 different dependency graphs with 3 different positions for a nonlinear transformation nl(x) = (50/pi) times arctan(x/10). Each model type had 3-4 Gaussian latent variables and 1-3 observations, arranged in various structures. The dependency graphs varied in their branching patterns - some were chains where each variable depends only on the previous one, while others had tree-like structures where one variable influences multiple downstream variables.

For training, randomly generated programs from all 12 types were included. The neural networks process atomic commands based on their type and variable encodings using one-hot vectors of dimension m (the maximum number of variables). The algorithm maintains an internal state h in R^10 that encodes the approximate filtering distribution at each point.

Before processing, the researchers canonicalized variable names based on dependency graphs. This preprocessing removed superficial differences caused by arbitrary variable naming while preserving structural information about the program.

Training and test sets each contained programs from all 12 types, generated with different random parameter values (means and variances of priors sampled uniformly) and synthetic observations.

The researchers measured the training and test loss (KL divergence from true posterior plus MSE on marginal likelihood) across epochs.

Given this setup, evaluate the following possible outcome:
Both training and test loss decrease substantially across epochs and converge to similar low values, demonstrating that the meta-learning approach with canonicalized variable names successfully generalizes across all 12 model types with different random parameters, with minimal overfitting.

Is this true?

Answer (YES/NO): NO